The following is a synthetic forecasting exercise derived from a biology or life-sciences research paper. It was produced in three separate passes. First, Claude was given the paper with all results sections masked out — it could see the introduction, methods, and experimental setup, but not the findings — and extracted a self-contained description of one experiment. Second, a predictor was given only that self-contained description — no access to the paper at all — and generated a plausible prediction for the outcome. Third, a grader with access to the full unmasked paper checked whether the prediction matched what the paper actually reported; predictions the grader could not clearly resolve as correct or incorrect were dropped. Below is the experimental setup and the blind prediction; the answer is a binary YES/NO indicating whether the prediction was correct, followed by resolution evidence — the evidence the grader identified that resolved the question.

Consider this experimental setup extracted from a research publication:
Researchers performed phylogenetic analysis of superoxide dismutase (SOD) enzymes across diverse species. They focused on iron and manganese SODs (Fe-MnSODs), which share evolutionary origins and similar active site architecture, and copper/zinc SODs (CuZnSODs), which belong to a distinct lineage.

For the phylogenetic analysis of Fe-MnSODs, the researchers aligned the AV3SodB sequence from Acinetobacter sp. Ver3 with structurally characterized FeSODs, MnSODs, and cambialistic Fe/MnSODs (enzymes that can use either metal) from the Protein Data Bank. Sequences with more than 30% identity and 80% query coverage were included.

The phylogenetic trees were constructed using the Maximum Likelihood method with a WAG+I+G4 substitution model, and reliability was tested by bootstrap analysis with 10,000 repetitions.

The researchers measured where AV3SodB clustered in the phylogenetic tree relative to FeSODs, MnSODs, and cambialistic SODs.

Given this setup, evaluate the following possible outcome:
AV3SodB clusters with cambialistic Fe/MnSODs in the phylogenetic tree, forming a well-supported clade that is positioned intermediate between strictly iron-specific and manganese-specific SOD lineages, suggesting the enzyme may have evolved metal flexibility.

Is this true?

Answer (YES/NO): NO